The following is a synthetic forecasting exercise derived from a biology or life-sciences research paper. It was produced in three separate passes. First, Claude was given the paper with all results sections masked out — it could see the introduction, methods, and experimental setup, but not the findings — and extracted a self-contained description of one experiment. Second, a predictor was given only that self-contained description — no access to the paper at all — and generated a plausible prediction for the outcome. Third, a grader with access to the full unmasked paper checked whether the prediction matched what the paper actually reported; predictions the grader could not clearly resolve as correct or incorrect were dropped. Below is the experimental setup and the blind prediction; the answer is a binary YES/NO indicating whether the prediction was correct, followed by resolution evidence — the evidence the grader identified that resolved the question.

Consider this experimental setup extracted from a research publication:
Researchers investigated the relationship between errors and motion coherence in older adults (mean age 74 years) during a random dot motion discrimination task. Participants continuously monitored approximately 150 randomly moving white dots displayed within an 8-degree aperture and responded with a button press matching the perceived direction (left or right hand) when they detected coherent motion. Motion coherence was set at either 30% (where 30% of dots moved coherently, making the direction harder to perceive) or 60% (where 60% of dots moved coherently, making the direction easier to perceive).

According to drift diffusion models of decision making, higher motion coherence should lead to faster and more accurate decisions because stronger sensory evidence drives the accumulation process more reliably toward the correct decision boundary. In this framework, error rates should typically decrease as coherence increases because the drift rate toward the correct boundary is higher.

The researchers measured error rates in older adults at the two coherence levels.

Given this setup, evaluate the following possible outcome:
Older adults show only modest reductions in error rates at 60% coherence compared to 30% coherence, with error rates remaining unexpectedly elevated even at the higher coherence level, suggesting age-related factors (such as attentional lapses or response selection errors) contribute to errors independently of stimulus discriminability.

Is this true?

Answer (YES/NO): NO